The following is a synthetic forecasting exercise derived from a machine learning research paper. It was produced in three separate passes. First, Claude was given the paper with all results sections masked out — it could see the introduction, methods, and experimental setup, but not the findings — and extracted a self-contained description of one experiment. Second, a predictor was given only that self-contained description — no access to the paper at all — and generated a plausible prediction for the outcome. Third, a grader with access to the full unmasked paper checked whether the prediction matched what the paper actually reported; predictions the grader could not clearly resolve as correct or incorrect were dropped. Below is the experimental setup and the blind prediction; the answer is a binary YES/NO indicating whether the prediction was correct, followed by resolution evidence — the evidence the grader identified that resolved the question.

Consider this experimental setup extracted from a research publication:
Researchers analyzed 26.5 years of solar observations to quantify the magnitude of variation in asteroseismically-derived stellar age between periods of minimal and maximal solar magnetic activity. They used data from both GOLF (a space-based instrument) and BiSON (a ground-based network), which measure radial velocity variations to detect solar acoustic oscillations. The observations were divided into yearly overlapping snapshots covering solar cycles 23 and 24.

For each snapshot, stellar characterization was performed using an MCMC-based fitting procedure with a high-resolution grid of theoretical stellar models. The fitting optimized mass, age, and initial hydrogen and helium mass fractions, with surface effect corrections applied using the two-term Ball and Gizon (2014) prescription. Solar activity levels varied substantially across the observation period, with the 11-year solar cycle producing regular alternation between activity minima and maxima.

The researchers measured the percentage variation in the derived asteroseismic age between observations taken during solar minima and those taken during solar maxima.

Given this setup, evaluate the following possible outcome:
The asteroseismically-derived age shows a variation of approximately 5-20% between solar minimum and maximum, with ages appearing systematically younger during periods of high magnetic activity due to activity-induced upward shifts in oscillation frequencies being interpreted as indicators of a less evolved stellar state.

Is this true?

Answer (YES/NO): NO